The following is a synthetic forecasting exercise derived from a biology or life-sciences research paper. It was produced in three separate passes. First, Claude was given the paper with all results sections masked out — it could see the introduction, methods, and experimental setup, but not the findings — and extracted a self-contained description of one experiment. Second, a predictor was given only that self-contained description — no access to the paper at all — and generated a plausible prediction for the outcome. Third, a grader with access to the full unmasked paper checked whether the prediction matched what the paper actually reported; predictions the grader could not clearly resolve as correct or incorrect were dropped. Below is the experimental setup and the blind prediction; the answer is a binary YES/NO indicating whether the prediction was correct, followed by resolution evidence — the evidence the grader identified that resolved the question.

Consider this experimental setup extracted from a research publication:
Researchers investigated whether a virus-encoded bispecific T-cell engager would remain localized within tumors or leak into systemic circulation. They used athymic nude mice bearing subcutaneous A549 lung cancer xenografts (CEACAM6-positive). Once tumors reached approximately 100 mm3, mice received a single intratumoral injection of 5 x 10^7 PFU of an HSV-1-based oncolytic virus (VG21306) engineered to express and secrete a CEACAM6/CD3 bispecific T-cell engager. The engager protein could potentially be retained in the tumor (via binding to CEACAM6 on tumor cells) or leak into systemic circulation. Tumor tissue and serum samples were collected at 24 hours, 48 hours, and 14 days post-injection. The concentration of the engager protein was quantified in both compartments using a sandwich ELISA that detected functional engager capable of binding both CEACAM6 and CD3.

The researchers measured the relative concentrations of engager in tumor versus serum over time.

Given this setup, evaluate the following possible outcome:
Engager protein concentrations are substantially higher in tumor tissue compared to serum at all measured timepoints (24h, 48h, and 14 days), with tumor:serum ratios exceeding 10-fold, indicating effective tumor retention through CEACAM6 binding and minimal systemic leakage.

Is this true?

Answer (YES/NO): NO